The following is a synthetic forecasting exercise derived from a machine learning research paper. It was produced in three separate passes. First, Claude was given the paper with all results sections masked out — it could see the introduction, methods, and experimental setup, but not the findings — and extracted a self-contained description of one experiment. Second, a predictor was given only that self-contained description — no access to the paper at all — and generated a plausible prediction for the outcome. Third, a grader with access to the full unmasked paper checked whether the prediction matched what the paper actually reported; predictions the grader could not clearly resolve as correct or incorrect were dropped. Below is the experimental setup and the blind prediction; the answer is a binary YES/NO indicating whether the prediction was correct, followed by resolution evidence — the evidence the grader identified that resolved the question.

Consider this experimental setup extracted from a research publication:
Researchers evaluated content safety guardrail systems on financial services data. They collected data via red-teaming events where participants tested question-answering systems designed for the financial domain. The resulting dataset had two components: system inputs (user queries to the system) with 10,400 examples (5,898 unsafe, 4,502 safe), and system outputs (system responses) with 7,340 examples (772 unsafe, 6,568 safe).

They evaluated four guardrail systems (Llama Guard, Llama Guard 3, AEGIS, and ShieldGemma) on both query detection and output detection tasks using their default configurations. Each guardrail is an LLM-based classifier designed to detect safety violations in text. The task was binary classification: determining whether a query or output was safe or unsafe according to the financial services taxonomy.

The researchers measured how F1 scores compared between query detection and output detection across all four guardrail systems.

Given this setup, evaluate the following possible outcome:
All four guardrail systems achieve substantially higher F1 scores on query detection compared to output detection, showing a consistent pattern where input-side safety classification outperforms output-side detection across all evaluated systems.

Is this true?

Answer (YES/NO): YES